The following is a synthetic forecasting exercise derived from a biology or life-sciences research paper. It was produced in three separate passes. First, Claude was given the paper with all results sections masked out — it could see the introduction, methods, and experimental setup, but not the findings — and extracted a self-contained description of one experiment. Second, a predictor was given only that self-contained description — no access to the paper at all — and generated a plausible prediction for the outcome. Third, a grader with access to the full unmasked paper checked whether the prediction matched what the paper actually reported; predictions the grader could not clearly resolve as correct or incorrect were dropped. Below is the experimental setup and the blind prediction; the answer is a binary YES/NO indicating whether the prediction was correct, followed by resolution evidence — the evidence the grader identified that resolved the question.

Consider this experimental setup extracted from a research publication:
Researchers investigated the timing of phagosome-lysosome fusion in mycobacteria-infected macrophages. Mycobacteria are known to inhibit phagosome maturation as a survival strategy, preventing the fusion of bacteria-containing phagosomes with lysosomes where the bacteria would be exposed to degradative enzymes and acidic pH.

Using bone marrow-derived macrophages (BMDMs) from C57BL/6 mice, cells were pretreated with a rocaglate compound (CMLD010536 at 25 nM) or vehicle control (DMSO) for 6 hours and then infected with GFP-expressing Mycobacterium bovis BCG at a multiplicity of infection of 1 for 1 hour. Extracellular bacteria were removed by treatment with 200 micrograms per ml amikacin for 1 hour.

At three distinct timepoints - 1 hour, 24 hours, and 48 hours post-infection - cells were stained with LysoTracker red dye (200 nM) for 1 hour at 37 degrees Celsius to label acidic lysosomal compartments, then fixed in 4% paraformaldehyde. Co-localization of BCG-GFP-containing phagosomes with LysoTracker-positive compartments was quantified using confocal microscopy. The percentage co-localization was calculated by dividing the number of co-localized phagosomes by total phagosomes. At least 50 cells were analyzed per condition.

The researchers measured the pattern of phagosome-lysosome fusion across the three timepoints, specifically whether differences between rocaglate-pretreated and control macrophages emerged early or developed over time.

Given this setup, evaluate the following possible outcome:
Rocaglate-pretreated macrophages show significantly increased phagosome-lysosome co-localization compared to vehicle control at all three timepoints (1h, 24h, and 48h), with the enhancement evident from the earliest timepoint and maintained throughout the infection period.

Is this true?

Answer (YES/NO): NO